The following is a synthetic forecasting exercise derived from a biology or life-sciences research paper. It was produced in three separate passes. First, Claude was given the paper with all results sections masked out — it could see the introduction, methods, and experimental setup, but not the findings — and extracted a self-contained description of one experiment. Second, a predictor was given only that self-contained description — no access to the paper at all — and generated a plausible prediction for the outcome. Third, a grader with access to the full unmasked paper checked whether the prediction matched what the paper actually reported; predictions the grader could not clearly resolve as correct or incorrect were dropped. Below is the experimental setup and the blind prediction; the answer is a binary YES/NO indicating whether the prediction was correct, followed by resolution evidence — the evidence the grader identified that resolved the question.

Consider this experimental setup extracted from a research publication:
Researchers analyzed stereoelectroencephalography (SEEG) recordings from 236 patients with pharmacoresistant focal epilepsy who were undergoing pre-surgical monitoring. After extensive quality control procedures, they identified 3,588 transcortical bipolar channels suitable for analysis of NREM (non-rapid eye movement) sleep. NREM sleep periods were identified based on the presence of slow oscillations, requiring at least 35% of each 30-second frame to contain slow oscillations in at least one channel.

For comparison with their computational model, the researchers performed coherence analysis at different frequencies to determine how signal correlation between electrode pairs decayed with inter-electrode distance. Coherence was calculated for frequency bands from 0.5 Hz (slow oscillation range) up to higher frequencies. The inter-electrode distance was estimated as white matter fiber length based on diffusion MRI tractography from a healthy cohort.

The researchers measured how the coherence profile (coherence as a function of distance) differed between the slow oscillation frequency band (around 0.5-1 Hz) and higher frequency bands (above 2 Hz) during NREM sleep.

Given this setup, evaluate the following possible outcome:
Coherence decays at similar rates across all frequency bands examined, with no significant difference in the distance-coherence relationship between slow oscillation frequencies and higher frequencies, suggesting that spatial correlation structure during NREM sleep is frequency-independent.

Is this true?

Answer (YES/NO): NO